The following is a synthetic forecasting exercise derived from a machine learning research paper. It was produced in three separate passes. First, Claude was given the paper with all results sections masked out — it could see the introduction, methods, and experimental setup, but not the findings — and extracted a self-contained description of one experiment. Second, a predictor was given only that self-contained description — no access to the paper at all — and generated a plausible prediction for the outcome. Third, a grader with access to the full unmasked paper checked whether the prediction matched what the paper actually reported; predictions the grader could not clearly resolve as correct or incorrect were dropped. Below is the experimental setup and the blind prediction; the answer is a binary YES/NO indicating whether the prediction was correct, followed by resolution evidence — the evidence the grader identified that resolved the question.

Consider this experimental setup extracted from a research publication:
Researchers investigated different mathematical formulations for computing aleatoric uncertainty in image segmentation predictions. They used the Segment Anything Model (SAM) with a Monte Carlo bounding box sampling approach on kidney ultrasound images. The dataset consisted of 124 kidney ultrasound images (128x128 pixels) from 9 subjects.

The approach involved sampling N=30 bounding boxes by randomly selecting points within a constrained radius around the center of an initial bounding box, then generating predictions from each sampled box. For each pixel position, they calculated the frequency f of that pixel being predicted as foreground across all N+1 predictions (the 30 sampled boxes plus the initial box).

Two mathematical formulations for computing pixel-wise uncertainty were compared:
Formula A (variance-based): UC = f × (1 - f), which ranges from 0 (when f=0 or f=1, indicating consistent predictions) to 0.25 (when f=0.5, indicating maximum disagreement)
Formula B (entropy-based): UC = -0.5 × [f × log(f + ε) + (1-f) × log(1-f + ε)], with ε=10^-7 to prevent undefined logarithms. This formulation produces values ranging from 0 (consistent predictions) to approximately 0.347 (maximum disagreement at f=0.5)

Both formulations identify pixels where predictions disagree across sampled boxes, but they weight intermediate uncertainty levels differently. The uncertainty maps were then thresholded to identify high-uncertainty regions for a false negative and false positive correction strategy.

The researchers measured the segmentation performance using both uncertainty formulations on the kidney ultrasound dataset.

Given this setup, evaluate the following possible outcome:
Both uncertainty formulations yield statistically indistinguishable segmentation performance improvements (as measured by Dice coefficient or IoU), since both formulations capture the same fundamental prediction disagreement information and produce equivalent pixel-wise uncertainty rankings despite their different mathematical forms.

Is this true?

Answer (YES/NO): YES